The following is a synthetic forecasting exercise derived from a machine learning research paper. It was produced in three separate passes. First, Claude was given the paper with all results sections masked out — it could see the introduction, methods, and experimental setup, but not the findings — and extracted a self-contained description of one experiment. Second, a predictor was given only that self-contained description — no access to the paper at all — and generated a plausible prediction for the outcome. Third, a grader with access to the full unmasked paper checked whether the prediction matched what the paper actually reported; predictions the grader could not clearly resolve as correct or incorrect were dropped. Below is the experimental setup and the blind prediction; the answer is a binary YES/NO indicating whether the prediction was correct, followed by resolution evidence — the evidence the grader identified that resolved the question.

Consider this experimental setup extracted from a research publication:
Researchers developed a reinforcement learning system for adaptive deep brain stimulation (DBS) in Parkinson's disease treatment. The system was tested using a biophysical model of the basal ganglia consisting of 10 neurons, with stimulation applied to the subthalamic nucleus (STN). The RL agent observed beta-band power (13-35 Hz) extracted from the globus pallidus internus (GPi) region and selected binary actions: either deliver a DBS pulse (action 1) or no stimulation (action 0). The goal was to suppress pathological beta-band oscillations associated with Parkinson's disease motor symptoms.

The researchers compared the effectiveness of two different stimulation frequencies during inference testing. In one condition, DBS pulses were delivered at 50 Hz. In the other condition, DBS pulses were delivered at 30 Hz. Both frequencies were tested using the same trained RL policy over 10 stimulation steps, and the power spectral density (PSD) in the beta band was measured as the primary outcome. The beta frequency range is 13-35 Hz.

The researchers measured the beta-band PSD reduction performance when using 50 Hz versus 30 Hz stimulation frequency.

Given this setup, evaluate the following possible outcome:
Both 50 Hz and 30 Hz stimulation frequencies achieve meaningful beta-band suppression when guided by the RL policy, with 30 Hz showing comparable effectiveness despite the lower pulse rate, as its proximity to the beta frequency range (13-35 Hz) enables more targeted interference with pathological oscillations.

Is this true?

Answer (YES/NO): NO